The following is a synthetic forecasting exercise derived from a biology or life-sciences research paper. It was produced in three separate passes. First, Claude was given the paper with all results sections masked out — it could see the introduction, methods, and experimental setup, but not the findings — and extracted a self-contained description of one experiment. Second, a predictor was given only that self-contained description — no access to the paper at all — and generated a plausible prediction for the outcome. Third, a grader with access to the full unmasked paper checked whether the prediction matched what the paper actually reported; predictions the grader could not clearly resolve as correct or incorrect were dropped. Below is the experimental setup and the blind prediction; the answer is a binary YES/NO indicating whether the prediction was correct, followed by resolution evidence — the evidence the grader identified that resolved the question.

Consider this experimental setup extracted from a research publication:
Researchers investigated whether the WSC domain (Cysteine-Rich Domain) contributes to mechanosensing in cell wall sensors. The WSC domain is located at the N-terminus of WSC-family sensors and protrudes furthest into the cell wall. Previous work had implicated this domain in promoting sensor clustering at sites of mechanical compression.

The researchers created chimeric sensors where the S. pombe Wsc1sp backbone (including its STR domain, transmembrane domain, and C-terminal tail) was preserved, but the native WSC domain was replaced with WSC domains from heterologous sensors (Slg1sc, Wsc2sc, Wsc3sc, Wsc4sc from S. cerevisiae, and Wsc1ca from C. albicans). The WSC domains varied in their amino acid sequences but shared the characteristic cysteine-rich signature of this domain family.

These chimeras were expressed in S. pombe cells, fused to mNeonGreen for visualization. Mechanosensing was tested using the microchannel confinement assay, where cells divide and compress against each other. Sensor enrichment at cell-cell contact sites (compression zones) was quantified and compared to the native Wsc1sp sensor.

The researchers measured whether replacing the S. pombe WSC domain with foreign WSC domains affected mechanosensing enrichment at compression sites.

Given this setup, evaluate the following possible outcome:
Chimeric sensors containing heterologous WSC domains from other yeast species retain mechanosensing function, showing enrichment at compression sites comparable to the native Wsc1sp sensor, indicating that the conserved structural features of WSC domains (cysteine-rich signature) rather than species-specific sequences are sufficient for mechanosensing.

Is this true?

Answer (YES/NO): YES